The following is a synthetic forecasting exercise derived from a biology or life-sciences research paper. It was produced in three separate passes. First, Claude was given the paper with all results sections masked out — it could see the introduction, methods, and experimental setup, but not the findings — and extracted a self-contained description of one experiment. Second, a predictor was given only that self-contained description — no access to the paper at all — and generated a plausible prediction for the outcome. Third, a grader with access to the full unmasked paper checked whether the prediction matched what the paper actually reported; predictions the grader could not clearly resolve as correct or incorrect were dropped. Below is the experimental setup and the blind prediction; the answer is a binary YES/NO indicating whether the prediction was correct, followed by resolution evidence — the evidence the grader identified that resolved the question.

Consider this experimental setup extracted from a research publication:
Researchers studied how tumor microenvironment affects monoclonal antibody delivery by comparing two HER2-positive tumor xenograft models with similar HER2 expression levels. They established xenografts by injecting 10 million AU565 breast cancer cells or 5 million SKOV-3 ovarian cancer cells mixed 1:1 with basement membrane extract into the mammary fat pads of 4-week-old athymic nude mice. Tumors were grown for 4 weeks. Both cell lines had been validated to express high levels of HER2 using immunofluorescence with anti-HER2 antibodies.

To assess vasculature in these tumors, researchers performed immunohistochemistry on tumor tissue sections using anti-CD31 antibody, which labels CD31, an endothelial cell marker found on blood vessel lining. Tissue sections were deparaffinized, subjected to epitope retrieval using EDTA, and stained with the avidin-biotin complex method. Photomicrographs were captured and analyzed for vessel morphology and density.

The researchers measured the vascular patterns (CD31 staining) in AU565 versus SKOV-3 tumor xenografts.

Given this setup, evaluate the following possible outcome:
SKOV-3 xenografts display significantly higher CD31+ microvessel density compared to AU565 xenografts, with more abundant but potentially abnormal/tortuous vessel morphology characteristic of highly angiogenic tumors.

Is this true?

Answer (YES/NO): NO